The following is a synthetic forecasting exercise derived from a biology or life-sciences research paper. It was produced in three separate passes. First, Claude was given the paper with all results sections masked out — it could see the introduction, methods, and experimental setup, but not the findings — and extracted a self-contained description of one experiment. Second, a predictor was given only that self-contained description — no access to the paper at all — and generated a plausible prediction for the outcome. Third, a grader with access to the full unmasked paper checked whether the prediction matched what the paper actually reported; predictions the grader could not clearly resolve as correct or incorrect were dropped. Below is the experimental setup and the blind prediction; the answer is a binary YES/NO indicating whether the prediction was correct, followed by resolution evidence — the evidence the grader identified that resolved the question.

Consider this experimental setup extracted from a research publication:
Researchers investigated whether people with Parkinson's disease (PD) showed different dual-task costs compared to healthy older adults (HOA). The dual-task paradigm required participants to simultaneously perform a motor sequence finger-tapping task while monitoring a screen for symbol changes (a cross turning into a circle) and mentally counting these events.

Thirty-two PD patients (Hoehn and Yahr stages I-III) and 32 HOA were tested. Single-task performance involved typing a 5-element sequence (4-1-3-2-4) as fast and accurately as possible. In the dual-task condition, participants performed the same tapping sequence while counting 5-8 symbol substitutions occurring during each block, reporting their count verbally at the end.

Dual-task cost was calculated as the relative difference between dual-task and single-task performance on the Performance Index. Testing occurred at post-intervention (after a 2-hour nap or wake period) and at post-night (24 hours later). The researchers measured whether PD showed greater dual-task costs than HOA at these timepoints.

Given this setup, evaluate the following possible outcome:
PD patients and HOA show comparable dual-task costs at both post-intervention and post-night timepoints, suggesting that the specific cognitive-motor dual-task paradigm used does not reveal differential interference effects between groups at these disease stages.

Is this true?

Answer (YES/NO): YES